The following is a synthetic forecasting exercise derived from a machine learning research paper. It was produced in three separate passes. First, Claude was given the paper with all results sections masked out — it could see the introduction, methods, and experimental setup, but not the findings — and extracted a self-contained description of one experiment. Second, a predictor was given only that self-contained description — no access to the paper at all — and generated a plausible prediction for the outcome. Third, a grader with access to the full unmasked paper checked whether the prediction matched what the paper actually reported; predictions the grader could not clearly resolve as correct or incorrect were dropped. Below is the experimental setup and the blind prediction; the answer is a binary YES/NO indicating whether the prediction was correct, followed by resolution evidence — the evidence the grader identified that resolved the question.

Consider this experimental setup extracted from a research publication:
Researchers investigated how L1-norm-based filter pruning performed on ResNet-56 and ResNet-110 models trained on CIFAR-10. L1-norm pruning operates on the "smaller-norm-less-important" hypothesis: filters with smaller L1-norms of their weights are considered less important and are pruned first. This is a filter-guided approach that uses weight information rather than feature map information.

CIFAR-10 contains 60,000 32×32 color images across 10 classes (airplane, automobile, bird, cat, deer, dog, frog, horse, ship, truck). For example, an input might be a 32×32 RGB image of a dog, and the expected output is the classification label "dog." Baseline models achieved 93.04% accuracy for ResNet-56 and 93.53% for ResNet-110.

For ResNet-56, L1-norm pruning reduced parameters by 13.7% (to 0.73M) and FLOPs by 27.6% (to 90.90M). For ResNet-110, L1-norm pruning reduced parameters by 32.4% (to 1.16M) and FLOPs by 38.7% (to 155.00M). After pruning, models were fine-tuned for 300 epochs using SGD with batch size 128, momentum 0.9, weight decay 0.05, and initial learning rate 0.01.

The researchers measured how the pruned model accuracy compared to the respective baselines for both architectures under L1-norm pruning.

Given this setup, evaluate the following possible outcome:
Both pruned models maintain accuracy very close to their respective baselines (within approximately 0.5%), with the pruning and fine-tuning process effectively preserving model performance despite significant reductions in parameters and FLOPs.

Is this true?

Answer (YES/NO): YES